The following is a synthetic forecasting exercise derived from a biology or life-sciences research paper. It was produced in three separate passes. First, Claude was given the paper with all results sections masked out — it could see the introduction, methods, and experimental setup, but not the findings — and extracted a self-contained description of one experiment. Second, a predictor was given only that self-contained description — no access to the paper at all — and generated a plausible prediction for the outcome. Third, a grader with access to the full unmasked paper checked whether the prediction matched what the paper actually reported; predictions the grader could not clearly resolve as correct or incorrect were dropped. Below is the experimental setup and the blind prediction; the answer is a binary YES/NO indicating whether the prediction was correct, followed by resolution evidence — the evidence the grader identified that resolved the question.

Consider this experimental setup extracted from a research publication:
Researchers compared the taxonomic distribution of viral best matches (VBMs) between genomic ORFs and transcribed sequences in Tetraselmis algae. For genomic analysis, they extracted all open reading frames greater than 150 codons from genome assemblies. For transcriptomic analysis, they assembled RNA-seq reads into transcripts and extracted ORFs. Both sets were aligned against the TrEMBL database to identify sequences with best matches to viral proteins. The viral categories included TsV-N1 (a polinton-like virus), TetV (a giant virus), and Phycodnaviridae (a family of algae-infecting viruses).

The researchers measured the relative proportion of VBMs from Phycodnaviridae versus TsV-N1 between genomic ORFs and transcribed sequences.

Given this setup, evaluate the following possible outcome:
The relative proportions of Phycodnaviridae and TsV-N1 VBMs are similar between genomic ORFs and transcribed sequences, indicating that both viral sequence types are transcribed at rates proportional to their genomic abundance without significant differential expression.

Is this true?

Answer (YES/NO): NO